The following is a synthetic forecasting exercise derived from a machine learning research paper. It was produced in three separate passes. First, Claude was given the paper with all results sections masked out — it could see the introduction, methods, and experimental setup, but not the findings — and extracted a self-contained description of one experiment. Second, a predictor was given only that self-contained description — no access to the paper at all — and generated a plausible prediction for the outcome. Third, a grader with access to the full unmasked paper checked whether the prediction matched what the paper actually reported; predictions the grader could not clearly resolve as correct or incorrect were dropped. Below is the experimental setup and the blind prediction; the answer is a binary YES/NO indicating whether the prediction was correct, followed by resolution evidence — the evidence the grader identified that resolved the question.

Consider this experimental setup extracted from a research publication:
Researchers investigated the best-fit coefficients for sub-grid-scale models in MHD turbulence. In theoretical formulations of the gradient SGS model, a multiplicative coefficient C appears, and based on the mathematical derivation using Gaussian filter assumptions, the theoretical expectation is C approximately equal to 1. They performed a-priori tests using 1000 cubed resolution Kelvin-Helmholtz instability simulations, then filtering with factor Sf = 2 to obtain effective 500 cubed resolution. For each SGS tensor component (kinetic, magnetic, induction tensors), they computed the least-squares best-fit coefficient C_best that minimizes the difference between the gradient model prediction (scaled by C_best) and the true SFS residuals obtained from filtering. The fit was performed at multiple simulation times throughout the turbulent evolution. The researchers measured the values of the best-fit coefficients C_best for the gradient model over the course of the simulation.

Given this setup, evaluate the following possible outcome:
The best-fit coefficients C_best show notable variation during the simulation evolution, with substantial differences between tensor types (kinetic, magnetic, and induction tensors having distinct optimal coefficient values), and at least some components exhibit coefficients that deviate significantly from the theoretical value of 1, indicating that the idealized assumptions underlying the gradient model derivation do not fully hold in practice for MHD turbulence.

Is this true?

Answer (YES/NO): NO